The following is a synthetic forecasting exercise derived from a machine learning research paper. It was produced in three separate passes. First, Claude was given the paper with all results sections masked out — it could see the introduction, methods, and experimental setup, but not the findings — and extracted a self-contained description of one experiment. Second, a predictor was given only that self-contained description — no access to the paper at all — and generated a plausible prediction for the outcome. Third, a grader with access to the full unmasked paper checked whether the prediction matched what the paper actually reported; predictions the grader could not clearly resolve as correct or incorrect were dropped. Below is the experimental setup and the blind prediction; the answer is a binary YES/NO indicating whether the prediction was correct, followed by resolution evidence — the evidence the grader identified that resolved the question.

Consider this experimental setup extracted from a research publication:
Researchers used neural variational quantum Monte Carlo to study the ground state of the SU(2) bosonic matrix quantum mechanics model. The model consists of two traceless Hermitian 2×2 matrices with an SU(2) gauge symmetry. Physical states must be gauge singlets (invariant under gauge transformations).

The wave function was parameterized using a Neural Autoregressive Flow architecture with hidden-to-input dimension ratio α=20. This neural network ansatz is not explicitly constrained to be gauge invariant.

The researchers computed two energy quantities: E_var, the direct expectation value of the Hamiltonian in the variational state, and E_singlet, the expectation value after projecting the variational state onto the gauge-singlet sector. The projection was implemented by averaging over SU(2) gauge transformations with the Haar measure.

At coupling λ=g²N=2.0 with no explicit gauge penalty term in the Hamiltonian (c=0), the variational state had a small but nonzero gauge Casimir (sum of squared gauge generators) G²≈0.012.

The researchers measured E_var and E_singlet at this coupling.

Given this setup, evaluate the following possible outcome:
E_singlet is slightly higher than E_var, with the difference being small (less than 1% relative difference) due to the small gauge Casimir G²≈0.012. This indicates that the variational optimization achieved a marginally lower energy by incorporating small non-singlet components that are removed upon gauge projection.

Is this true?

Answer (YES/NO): YES